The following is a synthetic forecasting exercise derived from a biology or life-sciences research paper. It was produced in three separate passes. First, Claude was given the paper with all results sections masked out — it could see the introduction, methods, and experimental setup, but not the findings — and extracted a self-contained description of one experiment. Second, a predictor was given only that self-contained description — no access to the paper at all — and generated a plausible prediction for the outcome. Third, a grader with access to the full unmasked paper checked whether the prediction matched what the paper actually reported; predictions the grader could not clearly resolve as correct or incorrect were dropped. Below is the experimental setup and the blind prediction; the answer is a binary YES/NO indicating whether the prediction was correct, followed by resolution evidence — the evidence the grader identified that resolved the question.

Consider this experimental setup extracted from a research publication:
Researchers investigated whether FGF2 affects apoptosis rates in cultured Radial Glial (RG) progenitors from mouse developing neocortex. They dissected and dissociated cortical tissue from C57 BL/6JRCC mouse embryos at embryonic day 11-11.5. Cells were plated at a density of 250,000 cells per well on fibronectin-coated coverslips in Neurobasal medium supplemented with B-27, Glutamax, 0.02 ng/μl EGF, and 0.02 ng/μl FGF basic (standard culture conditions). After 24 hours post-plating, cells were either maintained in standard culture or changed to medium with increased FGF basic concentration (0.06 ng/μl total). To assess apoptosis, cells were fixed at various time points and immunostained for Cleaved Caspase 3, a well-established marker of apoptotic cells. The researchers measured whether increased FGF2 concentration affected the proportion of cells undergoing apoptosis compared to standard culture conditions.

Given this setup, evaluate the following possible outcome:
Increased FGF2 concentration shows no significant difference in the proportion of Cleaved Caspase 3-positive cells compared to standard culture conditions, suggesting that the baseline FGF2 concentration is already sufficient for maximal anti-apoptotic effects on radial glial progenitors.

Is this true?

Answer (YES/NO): YES